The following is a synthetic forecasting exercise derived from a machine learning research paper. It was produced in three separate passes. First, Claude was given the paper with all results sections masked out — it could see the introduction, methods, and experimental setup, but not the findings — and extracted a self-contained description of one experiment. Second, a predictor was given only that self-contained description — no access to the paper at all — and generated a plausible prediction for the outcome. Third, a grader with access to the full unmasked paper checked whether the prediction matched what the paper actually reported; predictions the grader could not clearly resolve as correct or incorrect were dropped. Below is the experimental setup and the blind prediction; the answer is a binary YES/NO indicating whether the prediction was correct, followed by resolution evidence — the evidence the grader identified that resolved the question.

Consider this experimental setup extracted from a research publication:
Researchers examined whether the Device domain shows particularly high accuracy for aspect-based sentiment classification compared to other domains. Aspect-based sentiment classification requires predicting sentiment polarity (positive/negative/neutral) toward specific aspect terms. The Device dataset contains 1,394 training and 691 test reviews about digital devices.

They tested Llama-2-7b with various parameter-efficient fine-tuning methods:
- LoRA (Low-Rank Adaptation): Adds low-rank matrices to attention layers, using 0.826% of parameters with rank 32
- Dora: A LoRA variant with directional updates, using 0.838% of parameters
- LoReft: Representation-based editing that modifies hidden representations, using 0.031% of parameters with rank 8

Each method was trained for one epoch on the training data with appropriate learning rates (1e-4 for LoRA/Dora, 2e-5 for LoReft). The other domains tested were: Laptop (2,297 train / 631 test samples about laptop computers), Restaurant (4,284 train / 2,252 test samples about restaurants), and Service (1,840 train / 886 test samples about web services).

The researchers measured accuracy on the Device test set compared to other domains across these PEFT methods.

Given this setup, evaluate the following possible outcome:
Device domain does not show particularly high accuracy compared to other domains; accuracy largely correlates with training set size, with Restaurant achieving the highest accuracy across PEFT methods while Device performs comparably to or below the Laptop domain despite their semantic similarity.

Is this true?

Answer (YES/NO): NO